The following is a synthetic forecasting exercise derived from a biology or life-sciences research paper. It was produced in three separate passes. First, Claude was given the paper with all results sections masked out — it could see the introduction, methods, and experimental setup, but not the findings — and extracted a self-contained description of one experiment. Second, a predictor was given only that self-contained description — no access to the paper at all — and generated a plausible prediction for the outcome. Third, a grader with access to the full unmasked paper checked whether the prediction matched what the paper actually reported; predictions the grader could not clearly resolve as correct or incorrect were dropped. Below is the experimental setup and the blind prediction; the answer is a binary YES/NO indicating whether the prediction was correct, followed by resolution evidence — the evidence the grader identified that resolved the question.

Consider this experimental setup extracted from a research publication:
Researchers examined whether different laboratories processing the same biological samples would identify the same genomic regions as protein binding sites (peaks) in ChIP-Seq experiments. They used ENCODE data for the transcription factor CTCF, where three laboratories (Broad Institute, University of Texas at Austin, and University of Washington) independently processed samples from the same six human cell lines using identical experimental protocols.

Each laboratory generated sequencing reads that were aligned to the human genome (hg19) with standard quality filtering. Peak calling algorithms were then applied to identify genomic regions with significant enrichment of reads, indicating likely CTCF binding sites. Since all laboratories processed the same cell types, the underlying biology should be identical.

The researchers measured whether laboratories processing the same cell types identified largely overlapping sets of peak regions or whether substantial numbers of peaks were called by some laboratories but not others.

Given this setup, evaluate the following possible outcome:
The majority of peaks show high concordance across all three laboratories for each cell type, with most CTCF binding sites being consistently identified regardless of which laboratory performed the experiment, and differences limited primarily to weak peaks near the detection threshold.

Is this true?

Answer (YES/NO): NO